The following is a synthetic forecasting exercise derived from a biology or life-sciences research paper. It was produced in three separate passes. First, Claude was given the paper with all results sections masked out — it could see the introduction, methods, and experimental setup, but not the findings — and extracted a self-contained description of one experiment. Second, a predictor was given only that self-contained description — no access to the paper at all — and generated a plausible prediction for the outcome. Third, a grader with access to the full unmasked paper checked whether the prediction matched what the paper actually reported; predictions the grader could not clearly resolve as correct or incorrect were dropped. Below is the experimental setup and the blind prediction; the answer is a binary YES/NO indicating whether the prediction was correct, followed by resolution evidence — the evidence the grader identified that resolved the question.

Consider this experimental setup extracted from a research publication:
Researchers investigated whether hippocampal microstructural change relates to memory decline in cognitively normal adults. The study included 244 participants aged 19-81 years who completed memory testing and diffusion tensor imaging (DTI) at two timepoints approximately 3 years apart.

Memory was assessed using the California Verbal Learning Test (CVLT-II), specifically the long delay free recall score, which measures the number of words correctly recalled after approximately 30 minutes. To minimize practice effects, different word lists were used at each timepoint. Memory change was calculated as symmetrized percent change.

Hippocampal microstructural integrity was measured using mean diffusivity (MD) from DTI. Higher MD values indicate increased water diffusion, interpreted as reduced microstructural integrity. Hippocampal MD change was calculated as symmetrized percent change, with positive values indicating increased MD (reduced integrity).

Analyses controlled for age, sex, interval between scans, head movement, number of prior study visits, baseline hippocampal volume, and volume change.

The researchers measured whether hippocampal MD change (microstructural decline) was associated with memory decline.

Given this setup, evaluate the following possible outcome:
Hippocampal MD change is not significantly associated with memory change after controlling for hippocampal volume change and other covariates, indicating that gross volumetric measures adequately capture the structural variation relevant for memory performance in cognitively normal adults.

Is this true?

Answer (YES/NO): NO